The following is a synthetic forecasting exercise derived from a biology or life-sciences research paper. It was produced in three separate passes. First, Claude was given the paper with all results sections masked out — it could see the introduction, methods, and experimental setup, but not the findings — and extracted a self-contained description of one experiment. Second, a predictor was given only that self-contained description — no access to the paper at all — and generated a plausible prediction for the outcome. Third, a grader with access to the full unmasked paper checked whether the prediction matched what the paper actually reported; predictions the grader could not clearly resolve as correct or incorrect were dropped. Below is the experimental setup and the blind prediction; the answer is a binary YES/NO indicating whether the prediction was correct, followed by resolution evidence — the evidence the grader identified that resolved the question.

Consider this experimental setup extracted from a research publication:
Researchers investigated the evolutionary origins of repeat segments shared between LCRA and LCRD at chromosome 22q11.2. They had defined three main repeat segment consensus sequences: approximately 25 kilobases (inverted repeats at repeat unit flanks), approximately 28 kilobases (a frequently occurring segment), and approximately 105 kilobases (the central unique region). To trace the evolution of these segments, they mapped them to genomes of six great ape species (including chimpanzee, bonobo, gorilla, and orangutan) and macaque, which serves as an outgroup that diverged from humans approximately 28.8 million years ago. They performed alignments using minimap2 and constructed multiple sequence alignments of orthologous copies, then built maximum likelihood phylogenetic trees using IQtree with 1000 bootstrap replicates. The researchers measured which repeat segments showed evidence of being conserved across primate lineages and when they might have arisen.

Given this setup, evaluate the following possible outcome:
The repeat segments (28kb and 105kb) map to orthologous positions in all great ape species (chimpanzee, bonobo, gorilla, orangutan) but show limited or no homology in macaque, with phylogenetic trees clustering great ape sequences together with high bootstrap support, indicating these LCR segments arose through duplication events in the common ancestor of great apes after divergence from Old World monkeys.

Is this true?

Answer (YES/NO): NO